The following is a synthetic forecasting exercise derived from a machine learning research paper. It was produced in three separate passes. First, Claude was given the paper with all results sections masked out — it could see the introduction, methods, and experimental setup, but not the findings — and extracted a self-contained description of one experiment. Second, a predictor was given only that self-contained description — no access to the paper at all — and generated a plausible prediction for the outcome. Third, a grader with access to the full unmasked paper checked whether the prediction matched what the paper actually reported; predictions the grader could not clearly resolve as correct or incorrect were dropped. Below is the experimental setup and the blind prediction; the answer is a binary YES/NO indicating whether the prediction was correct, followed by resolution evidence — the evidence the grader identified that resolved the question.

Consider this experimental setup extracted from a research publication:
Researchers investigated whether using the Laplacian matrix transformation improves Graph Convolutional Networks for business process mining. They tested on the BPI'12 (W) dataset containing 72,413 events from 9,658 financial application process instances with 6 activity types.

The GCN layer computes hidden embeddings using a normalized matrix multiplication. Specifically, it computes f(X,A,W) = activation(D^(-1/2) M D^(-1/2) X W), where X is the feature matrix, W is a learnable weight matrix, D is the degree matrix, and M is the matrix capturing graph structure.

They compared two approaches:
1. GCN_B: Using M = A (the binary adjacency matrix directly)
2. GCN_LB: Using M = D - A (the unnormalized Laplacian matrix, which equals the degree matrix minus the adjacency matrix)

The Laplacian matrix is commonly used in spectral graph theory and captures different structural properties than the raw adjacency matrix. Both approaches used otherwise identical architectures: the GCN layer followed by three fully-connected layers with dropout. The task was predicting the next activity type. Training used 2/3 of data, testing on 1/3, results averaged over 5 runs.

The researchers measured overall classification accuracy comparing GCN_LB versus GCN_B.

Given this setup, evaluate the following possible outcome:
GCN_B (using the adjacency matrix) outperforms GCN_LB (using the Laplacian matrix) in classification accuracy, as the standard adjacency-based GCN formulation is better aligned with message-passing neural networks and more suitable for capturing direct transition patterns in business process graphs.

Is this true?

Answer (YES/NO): NO